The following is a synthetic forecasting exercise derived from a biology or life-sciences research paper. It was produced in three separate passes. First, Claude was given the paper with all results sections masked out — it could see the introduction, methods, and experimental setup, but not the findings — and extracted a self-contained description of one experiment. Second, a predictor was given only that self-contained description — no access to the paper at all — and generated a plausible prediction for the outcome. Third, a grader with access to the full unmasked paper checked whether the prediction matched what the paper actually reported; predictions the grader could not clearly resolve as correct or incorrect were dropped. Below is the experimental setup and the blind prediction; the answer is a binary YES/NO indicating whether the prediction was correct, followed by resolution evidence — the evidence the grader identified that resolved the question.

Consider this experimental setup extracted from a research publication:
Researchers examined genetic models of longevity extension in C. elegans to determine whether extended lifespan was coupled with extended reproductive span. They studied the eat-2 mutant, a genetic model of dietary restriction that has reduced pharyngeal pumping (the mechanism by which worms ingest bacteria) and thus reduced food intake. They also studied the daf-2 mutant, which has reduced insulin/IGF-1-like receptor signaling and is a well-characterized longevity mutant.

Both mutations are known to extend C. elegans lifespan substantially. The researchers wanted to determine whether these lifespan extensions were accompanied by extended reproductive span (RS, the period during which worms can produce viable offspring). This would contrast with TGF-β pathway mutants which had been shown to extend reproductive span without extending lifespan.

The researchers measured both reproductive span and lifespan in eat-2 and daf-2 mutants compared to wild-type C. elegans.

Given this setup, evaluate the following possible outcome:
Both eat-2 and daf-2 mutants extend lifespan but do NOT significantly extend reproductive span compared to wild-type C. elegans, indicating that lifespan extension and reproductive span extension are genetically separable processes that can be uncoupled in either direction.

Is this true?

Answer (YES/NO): NO